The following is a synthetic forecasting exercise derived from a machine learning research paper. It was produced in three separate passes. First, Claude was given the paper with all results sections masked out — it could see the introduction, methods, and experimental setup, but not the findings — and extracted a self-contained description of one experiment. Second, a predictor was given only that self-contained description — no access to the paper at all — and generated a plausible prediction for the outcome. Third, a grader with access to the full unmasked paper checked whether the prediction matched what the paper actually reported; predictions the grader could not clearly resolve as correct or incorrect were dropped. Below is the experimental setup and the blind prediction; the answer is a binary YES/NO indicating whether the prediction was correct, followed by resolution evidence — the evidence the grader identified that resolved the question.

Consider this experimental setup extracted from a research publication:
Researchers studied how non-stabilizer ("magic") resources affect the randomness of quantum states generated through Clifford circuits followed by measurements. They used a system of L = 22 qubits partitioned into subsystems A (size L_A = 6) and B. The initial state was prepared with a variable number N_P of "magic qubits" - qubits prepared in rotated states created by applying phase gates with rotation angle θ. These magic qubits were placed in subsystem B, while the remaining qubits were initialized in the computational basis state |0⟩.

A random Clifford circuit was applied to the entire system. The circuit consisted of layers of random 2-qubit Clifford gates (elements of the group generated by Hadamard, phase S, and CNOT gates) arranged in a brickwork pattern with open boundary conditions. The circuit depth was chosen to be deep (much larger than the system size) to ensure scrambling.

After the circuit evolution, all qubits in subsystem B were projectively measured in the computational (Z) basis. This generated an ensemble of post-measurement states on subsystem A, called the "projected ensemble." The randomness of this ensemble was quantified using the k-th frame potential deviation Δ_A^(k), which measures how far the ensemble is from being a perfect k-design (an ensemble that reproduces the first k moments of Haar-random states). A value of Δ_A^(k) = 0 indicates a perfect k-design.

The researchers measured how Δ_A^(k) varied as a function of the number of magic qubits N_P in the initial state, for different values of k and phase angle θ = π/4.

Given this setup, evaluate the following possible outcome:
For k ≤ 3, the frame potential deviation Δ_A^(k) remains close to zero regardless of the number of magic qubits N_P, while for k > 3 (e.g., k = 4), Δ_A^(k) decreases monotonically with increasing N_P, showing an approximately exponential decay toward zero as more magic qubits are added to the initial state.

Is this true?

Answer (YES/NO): NO